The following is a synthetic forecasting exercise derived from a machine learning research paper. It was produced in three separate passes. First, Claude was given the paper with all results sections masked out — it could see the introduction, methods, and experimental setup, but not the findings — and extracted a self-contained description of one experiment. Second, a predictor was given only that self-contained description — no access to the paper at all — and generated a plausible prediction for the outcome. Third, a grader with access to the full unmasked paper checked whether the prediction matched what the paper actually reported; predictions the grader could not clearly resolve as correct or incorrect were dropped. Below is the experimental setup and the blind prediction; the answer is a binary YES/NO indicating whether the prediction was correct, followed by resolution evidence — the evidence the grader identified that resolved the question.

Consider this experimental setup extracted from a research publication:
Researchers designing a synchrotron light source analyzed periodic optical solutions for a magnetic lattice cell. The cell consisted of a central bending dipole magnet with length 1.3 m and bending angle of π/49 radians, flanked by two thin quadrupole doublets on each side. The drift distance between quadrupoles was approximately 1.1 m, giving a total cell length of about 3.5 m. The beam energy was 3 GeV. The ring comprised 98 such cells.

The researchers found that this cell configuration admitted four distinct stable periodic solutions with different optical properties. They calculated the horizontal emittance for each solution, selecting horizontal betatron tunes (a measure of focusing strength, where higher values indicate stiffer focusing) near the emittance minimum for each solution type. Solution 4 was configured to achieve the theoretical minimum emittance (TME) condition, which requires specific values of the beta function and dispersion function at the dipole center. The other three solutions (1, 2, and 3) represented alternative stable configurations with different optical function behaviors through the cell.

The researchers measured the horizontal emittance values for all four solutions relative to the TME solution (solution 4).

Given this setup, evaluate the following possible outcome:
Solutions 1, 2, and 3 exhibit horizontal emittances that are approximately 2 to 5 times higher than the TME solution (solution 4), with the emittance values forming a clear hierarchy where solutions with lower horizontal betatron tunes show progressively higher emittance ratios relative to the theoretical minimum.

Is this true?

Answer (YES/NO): NO